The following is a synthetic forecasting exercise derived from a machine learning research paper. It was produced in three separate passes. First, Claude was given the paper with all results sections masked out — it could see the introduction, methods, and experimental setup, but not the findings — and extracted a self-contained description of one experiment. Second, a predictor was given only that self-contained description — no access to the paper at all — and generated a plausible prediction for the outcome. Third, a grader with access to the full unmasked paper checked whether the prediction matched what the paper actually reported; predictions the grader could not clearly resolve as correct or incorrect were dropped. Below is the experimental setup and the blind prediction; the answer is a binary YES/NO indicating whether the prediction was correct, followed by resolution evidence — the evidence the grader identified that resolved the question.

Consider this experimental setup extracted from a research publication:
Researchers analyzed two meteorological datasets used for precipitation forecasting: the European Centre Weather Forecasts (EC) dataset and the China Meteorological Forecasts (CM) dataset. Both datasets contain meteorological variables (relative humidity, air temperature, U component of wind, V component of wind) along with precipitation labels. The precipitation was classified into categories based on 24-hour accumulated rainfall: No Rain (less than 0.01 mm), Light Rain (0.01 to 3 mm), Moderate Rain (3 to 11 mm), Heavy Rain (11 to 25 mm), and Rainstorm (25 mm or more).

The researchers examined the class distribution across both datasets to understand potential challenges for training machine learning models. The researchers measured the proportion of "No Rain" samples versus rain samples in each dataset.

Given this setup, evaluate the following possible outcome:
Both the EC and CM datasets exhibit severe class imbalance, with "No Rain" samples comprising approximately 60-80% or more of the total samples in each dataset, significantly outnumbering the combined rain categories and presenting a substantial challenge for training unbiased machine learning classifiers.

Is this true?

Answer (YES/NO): NO